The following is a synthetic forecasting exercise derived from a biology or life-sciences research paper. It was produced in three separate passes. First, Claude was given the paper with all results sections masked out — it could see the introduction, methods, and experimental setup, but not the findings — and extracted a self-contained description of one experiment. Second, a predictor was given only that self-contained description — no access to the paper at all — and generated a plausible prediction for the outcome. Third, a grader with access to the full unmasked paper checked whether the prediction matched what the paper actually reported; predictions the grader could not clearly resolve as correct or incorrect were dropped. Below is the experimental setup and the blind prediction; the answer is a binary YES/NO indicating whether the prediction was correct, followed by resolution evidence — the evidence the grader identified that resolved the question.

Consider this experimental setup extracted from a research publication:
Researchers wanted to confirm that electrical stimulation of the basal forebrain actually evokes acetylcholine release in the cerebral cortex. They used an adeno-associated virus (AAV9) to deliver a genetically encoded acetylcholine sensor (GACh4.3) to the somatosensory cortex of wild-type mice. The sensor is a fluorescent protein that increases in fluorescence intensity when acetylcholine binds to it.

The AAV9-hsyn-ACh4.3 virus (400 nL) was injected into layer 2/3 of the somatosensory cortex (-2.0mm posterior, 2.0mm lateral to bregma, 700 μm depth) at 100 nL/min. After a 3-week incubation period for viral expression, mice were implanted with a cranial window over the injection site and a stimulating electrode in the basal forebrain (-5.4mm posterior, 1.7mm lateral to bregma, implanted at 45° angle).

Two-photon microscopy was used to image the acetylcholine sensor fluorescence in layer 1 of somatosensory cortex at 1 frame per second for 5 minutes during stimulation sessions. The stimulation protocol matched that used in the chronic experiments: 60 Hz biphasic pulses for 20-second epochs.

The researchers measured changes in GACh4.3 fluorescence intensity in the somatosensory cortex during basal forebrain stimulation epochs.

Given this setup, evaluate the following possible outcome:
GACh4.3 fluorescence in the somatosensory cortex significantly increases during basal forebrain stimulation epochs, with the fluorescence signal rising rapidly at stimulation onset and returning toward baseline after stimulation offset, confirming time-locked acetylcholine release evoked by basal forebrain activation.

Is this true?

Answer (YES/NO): YES